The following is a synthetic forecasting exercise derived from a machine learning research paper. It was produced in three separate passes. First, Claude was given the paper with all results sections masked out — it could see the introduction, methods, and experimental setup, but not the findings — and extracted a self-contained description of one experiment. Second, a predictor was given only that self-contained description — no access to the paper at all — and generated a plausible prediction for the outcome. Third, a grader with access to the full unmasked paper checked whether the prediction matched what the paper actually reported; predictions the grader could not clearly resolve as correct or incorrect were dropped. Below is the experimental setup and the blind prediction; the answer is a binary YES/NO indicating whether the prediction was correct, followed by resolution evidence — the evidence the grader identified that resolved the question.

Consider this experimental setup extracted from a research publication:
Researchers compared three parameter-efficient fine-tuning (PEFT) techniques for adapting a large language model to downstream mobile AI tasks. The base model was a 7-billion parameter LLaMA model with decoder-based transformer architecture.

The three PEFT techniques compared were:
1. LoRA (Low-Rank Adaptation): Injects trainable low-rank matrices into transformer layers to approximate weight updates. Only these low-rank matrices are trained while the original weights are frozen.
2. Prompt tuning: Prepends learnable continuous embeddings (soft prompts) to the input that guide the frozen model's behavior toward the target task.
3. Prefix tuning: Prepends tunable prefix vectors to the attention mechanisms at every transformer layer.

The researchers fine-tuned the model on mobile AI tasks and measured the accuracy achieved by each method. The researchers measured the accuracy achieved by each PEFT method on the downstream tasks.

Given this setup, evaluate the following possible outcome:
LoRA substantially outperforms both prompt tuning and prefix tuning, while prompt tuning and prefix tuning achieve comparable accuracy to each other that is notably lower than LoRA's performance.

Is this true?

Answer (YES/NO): NO